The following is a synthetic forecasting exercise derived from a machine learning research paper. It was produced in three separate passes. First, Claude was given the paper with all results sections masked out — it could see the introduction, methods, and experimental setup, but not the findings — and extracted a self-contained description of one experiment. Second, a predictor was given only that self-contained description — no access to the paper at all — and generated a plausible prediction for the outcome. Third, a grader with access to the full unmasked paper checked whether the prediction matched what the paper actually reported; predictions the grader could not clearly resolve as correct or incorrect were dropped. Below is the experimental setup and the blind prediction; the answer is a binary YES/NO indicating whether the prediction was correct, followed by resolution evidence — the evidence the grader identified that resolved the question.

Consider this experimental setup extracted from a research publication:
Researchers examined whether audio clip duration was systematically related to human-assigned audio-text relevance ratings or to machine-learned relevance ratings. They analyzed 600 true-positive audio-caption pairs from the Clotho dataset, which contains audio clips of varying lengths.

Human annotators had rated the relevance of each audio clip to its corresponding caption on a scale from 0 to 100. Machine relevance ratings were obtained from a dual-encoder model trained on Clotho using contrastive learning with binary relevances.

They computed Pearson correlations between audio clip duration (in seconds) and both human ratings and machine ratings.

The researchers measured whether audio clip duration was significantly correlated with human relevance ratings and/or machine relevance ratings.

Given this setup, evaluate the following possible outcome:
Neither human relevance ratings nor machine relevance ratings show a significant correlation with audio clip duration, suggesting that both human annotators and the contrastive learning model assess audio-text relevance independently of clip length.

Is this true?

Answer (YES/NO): YES